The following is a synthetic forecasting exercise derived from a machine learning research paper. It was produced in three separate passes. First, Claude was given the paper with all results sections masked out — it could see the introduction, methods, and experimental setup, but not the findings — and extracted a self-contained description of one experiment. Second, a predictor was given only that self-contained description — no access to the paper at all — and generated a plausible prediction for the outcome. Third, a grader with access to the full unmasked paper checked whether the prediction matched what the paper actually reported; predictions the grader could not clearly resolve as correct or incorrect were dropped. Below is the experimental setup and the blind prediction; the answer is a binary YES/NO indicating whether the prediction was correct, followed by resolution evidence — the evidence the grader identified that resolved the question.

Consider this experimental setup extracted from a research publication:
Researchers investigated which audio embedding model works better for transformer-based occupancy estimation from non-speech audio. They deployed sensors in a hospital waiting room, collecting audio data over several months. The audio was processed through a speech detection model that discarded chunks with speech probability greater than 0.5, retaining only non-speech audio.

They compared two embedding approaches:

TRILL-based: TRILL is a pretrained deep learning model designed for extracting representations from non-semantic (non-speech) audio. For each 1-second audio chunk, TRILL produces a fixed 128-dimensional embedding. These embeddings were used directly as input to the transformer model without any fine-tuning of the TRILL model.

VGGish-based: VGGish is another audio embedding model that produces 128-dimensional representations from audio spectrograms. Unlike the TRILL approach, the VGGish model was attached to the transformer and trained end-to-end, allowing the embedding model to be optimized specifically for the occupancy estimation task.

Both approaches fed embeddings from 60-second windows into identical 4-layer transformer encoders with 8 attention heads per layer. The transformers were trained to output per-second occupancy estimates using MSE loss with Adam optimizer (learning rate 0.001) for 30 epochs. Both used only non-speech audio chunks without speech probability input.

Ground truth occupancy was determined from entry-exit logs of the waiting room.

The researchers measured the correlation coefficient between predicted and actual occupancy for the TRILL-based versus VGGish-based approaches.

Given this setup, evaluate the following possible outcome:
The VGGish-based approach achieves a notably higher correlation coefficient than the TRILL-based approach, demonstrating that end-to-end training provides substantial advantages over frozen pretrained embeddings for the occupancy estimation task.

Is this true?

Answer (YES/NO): NO